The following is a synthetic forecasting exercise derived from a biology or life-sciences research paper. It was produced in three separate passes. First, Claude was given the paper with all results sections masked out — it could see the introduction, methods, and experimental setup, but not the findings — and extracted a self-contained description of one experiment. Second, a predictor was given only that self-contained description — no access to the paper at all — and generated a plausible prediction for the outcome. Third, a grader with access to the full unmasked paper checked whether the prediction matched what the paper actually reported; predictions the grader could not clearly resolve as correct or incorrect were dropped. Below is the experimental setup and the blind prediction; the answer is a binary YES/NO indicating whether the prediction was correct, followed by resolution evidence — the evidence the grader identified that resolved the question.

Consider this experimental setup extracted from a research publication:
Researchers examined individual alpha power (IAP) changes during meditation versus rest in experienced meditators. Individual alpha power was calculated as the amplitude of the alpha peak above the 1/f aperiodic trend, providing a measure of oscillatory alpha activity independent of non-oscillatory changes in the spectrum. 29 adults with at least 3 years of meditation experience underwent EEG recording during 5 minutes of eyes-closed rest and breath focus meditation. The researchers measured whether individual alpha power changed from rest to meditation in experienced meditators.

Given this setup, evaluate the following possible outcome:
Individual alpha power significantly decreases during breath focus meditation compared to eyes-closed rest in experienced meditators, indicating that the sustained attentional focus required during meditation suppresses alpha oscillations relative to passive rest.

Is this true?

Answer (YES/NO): YES